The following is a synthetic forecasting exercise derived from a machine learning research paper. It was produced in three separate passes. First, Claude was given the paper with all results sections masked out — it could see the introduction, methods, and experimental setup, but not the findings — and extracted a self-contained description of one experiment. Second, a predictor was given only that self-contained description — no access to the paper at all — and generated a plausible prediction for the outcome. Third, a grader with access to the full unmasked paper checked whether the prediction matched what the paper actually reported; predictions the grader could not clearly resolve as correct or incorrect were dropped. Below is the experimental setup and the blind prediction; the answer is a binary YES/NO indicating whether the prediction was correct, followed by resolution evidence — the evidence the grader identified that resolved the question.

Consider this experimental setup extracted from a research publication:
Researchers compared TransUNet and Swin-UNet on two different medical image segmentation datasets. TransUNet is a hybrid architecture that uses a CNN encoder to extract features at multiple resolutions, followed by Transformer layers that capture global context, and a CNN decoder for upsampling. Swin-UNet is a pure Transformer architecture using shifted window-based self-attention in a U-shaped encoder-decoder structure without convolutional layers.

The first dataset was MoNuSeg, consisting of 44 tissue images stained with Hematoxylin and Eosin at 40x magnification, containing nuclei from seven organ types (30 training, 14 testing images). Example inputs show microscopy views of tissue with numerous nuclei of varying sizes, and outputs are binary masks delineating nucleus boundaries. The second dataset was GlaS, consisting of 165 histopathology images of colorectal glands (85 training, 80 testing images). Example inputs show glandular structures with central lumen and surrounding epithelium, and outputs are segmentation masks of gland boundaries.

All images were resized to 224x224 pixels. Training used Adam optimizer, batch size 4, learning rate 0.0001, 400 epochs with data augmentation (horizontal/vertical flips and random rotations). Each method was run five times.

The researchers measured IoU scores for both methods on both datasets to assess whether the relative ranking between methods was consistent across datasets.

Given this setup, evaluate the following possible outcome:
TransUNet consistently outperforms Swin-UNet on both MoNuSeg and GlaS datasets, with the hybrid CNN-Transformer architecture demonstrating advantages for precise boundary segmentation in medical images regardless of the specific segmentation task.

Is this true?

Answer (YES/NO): NO